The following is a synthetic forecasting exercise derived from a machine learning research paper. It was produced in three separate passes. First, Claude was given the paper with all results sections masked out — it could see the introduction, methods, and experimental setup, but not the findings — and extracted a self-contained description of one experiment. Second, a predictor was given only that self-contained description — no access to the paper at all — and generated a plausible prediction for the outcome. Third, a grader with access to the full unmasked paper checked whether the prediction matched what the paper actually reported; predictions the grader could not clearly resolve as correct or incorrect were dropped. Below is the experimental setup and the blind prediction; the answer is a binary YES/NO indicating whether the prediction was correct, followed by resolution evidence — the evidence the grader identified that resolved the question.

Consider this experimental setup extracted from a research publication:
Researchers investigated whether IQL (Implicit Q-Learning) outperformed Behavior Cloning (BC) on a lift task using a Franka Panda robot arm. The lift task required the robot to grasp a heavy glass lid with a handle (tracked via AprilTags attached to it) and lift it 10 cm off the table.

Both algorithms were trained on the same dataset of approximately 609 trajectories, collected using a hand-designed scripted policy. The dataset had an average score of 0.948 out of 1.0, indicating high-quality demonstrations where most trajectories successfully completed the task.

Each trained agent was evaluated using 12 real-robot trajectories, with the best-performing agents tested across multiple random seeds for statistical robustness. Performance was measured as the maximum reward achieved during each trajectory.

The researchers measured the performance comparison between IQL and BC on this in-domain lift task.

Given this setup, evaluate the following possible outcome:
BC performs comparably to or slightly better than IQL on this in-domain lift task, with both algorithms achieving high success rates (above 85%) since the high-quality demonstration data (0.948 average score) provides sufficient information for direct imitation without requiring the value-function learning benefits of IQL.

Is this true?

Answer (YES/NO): NO